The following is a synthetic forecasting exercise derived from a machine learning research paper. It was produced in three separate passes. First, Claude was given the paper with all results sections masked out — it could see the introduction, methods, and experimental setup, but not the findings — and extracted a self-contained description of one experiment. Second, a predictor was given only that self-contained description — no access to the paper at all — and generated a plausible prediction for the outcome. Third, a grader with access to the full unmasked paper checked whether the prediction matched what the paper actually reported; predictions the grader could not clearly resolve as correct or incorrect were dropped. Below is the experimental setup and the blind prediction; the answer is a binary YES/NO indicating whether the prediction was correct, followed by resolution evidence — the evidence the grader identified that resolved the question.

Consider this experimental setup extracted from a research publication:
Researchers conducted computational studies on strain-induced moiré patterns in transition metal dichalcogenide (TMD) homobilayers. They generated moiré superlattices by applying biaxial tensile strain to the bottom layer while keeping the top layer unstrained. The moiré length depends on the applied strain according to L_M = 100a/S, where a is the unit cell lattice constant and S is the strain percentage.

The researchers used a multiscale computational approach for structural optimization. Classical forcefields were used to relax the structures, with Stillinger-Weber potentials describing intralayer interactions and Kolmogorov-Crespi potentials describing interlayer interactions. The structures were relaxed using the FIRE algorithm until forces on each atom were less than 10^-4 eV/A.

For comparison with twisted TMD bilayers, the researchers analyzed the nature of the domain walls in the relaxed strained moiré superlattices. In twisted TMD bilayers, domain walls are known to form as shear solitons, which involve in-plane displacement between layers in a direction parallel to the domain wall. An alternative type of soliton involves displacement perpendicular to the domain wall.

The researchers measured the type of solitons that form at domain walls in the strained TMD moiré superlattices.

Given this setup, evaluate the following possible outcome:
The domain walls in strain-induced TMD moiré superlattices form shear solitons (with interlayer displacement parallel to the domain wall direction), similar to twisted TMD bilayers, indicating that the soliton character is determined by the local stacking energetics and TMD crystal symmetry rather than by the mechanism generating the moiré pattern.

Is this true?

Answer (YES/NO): NO